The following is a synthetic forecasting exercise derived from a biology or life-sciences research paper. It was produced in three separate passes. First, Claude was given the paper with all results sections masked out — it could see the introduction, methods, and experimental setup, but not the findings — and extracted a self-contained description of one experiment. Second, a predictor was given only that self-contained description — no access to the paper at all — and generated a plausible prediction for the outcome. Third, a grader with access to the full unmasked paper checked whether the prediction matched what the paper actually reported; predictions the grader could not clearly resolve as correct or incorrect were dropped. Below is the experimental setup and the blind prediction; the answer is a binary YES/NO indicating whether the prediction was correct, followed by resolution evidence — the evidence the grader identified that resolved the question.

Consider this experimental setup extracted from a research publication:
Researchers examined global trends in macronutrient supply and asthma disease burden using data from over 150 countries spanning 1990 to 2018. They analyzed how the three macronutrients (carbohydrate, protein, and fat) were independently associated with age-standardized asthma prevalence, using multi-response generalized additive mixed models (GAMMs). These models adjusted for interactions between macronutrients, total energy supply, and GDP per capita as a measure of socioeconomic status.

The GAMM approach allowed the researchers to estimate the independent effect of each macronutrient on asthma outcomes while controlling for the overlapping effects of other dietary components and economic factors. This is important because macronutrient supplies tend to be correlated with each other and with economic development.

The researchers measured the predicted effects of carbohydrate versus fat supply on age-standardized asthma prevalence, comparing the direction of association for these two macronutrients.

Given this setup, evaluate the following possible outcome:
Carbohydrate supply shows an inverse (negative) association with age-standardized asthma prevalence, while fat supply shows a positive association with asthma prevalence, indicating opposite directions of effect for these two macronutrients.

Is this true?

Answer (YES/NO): NO